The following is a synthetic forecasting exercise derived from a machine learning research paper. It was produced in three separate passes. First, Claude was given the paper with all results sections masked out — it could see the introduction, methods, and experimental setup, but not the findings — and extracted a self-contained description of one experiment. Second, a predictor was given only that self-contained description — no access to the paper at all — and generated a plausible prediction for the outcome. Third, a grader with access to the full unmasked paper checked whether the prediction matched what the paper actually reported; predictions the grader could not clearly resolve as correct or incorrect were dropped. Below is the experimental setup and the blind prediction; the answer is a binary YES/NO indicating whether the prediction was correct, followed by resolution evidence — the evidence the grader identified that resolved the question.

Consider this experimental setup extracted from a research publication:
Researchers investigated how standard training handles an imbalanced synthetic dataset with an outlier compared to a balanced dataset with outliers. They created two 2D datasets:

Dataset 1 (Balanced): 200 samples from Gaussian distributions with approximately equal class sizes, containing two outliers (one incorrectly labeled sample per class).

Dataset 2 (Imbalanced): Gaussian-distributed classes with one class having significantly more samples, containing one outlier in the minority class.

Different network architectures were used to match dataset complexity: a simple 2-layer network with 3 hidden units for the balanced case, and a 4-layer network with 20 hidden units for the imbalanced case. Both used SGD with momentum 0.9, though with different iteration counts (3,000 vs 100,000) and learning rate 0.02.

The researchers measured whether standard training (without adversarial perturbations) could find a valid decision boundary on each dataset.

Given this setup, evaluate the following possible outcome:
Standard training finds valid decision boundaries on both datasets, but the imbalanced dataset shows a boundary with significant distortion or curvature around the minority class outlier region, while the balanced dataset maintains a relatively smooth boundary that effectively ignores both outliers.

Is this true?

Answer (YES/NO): NO